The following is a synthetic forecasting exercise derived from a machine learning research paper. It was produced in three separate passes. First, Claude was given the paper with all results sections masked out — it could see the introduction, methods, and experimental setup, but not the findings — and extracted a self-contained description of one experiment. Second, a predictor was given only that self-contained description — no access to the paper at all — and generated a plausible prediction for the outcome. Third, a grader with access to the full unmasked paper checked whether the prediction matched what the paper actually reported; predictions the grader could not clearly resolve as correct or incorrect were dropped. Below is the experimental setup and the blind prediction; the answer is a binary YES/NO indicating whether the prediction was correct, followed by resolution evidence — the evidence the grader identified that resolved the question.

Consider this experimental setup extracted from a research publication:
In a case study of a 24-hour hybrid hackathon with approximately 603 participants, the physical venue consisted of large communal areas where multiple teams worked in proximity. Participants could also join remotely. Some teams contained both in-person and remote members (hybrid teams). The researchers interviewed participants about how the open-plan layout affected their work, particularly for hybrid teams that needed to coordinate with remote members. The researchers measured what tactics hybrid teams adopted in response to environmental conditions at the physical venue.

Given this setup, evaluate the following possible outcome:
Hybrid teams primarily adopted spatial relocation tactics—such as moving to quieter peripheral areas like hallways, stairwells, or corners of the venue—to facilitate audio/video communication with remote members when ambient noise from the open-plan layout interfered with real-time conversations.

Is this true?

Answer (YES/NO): NO